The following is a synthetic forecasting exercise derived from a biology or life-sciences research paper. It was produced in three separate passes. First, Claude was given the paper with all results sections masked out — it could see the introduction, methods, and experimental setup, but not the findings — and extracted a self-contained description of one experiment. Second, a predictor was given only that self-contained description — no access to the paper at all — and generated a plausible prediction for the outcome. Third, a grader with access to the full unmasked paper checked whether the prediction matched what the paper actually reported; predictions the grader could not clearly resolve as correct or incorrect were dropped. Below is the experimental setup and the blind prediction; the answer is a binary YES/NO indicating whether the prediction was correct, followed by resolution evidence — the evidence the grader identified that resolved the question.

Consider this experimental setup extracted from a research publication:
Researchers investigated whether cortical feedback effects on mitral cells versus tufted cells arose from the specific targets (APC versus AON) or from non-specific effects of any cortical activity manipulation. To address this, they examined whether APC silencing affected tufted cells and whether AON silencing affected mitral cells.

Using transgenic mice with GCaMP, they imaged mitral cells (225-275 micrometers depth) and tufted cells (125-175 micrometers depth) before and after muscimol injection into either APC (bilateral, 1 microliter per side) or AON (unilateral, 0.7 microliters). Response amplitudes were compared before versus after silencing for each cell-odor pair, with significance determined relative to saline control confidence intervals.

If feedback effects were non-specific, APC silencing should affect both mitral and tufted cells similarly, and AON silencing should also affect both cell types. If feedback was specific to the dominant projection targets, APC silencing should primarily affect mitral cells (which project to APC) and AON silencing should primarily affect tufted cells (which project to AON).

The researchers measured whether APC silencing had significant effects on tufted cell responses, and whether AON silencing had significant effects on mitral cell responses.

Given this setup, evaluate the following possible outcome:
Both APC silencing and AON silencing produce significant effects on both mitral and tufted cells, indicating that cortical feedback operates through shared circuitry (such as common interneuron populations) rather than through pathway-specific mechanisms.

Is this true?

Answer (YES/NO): NO